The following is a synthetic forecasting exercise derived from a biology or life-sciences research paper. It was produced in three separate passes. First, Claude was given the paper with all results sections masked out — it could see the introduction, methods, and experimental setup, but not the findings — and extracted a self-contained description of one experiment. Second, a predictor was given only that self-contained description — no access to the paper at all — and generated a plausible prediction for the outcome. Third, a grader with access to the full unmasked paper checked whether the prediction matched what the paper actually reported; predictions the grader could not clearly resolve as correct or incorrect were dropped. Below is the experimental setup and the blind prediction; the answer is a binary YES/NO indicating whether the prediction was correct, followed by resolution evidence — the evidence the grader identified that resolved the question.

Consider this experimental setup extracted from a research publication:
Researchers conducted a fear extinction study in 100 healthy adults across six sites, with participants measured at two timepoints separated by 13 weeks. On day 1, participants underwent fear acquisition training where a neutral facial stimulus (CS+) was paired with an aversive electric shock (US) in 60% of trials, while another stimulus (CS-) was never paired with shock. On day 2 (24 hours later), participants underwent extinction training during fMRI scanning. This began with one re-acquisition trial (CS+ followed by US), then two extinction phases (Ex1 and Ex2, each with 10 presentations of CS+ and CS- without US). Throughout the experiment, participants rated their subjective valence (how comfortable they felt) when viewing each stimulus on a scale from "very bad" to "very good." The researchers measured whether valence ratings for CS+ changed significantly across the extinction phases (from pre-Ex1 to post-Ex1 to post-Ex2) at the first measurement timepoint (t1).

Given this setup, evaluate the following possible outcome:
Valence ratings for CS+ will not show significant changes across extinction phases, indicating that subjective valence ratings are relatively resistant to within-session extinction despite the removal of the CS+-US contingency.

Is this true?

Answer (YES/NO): YES